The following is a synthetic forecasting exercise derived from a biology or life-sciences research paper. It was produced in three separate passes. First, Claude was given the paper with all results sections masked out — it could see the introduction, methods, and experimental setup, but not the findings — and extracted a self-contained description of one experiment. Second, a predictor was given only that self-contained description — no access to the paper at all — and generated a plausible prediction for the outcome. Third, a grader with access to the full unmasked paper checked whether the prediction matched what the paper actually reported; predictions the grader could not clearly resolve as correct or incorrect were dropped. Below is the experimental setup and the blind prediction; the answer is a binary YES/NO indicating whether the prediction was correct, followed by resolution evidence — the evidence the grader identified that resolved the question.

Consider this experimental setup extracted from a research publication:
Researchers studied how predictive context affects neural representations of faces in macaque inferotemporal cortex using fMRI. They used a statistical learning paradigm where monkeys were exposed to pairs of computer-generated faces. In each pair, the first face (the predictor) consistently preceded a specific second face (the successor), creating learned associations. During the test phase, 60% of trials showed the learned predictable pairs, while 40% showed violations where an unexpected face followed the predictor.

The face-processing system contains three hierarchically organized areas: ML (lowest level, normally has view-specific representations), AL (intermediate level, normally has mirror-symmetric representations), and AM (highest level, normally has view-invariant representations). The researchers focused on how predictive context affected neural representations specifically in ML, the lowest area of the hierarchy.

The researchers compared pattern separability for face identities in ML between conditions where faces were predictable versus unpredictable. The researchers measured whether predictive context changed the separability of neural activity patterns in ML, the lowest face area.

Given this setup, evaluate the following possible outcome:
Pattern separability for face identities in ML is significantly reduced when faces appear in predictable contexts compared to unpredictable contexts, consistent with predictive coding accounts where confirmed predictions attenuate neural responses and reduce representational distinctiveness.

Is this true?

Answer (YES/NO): NO